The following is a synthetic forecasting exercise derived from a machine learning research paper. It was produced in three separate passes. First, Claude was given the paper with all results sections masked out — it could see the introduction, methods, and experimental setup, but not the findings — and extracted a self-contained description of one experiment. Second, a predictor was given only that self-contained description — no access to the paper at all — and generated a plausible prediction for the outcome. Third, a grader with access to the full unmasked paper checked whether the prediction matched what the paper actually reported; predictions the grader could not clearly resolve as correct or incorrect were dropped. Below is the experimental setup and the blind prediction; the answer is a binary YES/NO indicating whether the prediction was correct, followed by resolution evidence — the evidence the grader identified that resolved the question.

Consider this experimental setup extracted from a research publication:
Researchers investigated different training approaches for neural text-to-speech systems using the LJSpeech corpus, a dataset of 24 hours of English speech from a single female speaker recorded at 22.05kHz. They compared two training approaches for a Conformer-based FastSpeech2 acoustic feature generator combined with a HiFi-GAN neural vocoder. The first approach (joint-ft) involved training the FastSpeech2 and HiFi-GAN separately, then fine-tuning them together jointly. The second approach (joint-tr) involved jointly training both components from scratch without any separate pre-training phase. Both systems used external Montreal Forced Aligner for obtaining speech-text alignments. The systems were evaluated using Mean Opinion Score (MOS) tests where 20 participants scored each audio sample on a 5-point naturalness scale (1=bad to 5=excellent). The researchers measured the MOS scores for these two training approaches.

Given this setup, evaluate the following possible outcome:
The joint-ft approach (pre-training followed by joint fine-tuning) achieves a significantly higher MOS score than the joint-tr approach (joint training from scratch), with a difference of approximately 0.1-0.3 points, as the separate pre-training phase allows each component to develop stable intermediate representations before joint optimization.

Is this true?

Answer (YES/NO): NO